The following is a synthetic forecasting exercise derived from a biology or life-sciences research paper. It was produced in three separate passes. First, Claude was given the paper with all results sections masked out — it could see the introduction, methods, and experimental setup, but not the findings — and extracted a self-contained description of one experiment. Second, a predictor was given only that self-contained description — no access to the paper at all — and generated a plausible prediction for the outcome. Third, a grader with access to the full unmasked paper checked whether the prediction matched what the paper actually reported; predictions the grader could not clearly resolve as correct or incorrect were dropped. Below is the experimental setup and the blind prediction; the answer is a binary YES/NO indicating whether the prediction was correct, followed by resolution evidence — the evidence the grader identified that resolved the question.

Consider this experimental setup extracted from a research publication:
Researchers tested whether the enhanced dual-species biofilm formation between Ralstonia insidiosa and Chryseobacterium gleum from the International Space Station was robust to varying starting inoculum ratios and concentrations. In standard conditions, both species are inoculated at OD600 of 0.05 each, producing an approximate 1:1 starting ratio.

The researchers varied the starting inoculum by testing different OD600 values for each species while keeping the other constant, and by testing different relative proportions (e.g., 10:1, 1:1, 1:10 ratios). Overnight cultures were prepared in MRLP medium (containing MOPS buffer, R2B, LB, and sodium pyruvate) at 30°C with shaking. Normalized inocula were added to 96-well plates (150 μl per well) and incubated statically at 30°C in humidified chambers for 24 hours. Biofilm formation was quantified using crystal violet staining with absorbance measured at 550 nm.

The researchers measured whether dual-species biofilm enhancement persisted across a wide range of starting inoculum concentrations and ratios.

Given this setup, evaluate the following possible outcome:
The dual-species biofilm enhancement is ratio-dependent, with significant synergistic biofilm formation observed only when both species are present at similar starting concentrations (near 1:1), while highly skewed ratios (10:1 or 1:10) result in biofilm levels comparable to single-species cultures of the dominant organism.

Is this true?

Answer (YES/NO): NO